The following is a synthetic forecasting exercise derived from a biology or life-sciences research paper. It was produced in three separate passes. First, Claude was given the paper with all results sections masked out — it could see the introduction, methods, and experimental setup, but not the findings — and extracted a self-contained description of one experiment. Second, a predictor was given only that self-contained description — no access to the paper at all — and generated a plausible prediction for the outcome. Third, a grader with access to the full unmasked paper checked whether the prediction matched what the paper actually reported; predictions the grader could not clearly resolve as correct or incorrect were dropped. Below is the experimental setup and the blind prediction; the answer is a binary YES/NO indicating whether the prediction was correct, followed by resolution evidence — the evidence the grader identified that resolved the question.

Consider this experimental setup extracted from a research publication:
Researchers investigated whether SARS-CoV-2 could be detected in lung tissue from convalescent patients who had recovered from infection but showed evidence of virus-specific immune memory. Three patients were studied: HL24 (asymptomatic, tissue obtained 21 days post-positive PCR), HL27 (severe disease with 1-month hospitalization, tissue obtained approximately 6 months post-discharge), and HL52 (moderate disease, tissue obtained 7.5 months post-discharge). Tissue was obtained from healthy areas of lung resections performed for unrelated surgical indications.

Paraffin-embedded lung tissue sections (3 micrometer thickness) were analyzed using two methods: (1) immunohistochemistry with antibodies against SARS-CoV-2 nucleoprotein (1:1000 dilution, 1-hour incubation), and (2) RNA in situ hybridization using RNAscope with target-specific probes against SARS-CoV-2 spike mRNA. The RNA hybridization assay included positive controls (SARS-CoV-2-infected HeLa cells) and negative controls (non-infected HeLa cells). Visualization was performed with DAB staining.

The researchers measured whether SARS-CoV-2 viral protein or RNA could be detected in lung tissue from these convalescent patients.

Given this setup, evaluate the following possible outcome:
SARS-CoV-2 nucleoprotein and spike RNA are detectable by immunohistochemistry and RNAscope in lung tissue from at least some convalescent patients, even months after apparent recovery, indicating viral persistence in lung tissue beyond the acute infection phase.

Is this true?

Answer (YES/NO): NO